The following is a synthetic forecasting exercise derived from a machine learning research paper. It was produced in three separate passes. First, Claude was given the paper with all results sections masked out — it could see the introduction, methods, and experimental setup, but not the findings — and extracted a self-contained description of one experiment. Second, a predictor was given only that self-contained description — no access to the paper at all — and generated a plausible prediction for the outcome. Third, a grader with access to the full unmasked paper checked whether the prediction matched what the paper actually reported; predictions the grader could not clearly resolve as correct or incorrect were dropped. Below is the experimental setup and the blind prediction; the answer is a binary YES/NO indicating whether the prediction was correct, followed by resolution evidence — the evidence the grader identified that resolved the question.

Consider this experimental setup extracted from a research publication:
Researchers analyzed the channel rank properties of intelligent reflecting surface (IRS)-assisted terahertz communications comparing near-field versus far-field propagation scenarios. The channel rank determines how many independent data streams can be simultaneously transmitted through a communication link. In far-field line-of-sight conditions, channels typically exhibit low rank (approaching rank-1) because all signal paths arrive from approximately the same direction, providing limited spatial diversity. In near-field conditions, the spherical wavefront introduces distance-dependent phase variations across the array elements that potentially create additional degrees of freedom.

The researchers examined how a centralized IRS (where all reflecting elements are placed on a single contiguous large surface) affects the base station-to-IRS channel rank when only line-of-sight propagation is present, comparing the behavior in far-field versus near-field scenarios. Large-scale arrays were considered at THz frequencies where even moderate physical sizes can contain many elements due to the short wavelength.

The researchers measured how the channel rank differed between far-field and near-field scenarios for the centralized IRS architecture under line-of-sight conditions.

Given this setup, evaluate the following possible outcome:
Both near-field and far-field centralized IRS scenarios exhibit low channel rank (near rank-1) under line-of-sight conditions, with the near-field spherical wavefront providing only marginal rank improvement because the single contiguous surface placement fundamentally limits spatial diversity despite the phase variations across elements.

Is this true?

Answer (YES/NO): NO